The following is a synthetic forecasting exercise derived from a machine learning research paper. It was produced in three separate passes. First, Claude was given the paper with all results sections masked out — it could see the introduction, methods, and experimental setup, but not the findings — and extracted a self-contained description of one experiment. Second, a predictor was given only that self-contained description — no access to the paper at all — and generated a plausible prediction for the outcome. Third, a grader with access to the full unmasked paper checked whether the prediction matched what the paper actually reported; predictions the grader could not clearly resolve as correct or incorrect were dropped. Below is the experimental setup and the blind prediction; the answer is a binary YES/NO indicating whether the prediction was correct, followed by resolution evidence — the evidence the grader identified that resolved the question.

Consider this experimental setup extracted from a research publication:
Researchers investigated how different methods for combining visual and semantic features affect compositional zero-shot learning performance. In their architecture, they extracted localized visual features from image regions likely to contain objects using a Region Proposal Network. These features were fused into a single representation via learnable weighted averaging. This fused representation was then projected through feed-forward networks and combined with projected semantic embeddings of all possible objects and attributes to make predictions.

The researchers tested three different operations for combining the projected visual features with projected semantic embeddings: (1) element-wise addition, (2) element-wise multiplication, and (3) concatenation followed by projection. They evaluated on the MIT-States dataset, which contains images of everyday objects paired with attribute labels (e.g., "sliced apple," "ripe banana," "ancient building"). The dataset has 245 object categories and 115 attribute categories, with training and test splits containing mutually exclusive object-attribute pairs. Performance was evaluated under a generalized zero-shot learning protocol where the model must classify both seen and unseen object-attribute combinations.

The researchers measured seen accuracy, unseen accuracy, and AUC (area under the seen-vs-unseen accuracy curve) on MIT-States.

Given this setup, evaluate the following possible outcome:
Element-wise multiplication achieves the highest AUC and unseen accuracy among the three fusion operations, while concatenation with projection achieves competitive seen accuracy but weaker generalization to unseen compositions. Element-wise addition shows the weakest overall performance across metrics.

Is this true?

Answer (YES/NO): YES